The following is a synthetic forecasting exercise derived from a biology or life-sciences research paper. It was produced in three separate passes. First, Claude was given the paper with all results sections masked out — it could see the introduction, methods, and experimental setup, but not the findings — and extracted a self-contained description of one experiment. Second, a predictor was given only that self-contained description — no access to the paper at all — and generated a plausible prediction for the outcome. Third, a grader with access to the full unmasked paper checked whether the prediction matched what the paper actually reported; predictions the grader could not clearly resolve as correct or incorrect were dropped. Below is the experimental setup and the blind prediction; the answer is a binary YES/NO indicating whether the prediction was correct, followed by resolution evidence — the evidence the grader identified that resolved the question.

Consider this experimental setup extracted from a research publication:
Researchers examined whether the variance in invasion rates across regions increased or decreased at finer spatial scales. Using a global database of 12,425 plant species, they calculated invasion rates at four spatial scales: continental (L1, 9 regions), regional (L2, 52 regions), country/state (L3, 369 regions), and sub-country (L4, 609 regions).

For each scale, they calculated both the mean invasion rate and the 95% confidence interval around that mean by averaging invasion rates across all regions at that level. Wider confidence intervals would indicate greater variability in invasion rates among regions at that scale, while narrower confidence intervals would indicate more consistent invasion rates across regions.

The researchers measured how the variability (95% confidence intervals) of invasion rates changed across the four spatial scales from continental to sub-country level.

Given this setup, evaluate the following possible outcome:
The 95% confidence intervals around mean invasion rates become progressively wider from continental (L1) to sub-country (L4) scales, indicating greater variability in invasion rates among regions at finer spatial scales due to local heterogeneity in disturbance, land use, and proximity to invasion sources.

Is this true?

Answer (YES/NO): NO